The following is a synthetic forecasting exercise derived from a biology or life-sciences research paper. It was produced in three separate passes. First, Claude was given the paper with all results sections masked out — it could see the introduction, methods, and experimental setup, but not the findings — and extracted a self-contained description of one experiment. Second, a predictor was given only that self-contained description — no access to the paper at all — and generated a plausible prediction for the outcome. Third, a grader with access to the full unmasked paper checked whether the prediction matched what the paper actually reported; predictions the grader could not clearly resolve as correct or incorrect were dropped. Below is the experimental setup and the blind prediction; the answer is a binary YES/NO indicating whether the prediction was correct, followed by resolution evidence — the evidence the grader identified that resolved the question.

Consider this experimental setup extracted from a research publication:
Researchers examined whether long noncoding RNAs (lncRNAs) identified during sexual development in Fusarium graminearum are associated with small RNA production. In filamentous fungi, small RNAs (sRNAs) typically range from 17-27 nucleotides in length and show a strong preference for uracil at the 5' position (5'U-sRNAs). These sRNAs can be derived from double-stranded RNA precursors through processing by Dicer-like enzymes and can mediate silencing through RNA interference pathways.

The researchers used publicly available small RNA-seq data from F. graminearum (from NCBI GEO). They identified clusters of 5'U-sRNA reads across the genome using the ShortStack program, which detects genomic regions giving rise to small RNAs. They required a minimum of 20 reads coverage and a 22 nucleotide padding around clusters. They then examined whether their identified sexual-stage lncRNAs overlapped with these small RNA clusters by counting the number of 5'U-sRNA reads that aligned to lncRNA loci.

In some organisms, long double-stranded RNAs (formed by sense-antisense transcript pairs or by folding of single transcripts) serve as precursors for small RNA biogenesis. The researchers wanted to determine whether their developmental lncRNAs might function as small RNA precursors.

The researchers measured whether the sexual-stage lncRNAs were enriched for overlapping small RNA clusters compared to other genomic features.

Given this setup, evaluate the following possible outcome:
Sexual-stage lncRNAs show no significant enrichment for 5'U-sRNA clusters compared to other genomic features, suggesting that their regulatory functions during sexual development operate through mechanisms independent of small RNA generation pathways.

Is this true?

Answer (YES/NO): NO